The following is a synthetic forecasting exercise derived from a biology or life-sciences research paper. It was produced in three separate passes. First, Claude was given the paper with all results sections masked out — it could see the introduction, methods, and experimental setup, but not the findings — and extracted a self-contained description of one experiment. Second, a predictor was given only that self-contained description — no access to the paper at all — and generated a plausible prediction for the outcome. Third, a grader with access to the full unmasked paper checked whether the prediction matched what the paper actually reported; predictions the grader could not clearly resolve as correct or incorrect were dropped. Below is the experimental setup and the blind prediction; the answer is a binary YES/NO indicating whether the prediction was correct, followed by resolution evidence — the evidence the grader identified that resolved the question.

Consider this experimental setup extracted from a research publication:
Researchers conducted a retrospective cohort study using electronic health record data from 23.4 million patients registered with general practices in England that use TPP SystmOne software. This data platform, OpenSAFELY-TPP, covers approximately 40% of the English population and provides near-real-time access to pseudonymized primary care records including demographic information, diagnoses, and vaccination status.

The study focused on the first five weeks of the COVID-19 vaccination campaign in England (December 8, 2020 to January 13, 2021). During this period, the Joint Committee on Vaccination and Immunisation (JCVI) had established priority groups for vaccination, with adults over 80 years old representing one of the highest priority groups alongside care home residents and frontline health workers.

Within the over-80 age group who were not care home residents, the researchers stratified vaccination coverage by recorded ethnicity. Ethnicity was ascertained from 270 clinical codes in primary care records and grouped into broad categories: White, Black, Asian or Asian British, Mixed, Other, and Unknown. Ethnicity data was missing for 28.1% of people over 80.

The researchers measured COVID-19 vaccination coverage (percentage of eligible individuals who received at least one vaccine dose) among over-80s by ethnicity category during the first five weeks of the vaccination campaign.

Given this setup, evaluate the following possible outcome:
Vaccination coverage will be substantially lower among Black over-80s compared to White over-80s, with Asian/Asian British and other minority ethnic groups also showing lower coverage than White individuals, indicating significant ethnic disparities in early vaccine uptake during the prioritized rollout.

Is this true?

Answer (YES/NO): YES